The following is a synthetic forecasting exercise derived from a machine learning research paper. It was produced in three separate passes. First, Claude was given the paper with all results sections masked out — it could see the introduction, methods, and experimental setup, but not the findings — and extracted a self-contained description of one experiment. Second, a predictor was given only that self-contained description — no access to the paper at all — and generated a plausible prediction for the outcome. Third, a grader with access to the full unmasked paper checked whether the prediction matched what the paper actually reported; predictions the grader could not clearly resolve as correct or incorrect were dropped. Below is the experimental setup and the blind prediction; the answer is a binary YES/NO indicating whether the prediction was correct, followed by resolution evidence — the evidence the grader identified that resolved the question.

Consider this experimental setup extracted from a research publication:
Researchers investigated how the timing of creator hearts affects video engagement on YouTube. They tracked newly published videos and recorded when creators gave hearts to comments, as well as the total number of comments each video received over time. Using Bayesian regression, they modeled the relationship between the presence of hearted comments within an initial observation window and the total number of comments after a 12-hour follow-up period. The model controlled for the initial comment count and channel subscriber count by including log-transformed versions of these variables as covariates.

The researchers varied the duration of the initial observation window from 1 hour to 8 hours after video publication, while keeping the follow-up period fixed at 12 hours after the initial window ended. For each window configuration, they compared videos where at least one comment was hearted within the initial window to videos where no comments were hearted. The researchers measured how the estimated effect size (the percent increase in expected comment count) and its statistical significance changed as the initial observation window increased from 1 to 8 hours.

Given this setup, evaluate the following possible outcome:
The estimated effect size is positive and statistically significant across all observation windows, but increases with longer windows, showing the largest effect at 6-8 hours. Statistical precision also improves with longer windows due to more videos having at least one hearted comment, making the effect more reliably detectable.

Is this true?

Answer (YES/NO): NO